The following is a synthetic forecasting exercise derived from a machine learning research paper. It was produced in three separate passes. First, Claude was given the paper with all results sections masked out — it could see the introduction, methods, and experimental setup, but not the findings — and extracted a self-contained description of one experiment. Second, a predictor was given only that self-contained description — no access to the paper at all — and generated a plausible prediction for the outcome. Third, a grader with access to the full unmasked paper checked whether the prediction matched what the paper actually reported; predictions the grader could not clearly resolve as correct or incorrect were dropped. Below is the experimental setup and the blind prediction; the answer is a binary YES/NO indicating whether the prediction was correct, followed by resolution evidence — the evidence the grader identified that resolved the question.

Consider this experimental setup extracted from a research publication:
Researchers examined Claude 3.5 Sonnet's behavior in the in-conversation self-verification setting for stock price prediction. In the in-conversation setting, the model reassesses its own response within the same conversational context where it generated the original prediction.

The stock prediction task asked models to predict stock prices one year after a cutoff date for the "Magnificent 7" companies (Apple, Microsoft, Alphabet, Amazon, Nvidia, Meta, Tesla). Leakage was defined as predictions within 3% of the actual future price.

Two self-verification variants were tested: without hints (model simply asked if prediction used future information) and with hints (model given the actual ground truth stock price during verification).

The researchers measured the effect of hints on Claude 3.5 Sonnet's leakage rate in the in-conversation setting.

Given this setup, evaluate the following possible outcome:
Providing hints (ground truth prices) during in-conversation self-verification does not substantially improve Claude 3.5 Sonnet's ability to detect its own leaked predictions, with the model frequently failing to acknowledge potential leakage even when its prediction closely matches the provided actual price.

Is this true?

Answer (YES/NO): NO